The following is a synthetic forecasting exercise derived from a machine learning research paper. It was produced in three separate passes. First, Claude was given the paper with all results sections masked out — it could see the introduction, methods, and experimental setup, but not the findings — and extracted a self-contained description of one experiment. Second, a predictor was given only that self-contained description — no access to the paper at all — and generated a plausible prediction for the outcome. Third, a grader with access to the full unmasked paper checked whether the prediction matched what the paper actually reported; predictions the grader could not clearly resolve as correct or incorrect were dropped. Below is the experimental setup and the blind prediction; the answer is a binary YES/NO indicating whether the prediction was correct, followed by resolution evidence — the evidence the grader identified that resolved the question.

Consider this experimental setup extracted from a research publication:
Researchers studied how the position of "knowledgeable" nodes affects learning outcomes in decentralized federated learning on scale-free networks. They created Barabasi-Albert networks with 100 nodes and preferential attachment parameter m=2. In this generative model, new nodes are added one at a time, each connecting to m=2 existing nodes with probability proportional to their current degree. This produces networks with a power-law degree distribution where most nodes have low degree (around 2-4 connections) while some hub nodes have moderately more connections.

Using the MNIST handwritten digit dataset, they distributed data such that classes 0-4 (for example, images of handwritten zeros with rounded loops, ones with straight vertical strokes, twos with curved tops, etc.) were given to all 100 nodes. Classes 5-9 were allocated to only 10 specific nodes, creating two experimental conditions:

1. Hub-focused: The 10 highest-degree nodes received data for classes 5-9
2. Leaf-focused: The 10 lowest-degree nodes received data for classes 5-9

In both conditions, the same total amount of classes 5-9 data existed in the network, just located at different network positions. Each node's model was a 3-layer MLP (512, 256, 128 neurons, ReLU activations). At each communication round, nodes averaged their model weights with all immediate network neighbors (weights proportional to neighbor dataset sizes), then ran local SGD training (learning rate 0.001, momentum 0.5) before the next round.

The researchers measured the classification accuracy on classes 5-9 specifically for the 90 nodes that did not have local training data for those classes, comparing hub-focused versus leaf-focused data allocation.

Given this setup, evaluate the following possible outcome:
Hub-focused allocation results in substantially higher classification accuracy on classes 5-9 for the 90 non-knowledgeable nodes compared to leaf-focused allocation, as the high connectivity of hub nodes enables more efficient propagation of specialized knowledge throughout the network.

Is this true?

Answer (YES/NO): YES